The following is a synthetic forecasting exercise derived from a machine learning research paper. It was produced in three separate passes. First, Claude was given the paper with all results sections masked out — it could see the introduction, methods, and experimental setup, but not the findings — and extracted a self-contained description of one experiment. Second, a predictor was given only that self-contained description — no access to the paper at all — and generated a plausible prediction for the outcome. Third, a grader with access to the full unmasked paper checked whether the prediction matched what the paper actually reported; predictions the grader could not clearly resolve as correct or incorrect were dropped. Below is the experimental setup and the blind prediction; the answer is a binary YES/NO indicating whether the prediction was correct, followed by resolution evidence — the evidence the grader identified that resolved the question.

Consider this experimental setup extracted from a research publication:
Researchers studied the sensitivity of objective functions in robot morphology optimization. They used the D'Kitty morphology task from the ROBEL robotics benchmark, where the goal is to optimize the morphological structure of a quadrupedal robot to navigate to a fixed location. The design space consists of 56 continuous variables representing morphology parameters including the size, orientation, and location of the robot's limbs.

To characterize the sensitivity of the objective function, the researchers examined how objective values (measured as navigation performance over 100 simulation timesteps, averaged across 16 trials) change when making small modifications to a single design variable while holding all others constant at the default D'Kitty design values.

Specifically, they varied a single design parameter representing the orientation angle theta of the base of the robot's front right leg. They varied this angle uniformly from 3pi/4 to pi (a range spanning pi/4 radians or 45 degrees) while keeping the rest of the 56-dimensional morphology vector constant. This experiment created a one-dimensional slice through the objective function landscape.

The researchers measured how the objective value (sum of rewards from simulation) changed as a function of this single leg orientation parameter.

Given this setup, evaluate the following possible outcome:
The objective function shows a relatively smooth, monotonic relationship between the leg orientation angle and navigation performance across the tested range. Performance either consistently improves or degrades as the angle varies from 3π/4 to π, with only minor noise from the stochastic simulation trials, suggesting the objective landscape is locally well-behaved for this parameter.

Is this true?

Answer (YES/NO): NO